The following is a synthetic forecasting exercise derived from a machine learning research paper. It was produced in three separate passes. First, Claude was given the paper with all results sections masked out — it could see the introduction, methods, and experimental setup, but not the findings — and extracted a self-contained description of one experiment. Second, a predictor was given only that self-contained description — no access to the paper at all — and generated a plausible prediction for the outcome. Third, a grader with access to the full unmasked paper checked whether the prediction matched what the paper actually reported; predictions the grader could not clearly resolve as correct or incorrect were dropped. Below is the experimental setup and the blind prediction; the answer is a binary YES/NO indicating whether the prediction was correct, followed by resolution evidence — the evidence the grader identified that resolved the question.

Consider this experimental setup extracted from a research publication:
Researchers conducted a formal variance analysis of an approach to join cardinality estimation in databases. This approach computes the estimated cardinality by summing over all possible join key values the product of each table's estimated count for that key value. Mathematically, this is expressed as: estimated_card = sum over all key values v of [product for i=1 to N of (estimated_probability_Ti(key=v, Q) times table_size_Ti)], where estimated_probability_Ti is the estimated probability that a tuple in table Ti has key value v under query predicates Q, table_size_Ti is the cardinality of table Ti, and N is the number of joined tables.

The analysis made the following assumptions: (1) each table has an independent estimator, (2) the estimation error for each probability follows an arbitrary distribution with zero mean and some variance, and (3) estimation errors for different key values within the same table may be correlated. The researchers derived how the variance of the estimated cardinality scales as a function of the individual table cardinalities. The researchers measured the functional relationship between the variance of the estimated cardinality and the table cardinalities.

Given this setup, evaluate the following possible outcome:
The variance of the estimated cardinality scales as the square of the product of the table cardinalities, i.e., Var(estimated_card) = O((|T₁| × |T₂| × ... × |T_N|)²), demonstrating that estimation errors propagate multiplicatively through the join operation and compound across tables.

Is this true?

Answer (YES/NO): YES